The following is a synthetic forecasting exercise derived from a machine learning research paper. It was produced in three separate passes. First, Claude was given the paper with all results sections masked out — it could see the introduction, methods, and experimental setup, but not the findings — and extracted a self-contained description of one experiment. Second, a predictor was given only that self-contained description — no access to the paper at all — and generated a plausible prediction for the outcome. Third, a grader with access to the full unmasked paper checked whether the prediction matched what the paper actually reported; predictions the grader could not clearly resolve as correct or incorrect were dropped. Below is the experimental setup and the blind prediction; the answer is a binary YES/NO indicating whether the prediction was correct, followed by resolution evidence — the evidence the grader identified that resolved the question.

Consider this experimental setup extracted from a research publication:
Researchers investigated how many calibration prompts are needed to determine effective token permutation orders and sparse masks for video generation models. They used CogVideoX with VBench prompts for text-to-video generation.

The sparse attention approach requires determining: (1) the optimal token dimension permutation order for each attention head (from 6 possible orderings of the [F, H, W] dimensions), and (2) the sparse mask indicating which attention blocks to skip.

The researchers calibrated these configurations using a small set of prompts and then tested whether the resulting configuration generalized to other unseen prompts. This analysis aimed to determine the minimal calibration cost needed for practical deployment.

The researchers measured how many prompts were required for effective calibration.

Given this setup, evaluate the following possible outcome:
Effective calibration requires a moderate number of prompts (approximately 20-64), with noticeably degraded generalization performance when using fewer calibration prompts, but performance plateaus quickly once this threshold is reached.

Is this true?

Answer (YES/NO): NO